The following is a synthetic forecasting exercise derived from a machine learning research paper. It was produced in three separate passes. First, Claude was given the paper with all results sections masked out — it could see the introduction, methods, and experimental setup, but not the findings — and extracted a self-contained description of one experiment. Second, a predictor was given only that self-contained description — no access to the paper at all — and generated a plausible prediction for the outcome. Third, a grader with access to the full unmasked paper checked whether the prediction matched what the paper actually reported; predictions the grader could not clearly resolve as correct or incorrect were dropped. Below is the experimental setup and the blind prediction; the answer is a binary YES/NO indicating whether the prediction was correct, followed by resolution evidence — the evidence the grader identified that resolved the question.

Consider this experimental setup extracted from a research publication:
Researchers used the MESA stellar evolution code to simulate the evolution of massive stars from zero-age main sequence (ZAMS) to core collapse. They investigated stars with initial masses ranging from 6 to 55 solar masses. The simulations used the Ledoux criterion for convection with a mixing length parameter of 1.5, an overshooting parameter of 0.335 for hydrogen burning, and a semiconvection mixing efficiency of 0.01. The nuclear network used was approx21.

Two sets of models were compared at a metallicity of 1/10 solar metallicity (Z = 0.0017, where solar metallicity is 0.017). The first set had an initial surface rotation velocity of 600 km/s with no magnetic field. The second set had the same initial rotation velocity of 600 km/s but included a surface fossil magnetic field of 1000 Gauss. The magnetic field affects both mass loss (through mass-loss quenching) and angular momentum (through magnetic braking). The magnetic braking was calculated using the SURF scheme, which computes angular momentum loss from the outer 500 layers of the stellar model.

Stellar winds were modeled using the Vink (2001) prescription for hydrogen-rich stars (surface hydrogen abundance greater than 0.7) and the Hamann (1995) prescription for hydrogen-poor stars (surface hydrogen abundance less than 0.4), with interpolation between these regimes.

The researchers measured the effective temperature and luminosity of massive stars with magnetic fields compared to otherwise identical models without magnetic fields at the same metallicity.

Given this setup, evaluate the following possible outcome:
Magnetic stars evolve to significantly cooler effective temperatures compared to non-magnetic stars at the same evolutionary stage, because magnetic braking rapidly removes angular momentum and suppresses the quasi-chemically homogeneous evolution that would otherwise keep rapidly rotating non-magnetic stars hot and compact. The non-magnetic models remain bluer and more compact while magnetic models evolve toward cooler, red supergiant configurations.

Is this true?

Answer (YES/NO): NO